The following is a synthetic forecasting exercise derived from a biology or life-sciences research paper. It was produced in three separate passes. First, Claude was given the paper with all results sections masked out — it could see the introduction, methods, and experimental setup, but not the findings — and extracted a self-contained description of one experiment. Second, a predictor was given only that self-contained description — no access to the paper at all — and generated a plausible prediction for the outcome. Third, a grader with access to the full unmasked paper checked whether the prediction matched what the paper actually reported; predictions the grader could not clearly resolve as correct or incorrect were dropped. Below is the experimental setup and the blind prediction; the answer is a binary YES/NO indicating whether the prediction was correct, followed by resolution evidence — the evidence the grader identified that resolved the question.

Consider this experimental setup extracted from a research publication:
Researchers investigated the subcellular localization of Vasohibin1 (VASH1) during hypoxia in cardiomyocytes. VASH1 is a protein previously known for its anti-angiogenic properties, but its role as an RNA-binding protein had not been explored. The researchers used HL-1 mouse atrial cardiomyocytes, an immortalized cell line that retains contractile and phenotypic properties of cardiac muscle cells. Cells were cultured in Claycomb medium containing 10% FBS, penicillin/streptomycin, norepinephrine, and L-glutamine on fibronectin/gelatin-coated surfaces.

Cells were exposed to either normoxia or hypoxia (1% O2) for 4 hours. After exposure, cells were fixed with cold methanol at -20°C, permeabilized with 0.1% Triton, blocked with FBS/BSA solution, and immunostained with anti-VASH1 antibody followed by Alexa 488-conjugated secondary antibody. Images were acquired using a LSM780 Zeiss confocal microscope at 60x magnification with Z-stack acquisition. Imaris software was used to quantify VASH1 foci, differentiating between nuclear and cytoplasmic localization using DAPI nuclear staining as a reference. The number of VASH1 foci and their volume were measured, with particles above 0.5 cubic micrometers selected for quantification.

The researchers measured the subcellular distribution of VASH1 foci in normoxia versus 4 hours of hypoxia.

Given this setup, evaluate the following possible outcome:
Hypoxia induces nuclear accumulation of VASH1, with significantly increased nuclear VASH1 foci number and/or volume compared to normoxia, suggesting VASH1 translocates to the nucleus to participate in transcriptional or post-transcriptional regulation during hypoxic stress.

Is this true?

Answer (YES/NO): NO